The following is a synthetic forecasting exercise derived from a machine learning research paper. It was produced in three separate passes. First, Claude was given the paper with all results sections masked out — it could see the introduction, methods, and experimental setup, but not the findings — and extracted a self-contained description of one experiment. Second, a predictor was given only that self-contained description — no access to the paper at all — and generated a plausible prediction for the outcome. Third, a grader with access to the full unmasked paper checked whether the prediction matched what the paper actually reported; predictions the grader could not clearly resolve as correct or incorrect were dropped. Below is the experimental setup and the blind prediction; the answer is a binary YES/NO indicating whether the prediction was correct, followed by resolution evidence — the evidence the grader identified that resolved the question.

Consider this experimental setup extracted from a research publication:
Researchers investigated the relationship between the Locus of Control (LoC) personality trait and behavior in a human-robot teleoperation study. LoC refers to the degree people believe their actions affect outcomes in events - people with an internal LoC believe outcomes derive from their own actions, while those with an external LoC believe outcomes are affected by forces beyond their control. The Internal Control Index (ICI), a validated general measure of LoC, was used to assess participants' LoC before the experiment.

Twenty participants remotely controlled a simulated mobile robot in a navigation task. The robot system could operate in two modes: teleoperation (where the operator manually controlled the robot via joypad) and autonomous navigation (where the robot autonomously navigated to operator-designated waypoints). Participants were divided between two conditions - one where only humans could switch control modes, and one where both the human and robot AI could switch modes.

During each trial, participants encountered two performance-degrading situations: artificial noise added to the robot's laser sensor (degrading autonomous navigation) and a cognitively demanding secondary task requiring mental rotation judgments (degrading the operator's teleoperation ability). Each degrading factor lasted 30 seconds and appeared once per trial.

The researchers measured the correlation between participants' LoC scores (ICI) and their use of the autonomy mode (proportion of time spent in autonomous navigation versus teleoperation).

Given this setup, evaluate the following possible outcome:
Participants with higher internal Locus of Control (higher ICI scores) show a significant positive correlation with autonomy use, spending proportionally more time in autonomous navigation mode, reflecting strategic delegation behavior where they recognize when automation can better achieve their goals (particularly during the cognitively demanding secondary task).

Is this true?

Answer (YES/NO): NO